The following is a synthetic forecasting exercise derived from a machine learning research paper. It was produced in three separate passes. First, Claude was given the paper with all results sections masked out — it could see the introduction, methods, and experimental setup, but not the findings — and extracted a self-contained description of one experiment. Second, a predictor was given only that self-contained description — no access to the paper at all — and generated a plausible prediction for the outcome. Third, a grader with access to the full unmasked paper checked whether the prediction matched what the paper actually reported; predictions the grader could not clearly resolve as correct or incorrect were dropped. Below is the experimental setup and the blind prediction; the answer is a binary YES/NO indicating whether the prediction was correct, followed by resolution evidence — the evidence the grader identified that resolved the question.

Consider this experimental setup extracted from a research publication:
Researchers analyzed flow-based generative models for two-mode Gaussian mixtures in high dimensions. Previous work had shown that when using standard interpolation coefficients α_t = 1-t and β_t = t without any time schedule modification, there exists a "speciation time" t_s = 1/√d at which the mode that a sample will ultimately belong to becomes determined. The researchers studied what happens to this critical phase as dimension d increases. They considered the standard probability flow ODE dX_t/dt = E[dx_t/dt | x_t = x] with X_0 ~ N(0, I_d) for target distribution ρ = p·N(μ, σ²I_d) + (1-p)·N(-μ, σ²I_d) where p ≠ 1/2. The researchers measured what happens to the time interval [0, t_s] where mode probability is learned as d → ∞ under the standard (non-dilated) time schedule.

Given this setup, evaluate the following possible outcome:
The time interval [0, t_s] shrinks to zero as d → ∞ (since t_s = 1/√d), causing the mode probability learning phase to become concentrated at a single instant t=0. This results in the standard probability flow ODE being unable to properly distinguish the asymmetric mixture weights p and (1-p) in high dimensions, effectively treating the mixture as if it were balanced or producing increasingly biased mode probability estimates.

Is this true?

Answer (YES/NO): YES